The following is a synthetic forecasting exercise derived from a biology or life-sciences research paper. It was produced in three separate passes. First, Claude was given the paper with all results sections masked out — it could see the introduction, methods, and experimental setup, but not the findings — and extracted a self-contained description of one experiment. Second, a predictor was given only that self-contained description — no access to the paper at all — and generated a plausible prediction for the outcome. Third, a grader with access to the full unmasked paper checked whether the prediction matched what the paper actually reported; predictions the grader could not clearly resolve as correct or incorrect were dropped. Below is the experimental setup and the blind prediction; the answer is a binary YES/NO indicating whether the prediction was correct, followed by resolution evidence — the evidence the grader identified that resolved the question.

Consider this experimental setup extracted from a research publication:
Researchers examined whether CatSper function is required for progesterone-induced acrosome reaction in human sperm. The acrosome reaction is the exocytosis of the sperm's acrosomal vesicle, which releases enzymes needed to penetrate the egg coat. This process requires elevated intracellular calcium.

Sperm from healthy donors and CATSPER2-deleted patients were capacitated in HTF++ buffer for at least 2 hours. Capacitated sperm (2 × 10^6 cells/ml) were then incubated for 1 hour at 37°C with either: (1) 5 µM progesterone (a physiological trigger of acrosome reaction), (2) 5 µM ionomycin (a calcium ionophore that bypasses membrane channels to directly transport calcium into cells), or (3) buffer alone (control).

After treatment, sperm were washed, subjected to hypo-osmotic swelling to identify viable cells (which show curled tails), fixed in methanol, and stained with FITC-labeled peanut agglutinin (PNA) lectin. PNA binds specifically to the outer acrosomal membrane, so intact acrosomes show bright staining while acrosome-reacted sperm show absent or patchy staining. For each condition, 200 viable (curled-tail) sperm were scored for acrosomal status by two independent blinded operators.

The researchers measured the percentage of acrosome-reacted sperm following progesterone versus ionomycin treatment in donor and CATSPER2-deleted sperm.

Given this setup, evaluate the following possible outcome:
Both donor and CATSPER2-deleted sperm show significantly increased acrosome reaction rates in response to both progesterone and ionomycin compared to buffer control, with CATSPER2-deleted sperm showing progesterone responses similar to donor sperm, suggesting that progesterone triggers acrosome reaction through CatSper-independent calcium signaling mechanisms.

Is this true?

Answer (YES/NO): NO